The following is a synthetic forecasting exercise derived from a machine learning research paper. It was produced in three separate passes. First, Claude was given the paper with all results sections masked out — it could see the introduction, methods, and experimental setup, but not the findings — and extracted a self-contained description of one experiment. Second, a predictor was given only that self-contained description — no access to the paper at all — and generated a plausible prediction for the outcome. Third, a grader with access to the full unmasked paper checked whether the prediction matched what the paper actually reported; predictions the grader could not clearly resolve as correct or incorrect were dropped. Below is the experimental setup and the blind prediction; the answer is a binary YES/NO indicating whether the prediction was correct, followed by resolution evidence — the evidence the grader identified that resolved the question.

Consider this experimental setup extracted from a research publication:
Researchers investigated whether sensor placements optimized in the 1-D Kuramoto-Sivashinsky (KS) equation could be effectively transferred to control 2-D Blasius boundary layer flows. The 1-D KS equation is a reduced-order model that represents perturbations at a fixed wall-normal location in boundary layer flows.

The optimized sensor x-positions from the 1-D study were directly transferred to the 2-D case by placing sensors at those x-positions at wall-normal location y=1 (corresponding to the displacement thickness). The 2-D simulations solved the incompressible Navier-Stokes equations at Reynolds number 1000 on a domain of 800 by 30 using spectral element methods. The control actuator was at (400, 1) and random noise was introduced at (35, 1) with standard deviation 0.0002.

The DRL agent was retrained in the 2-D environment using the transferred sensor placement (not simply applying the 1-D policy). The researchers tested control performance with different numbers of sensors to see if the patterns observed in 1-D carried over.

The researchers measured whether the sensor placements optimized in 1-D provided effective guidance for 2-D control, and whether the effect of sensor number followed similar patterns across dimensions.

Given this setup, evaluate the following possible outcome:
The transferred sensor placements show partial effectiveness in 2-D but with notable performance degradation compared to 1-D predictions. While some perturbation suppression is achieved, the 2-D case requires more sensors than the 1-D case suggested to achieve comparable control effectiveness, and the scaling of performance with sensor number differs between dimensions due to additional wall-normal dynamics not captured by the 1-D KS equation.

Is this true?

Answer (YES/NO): NO